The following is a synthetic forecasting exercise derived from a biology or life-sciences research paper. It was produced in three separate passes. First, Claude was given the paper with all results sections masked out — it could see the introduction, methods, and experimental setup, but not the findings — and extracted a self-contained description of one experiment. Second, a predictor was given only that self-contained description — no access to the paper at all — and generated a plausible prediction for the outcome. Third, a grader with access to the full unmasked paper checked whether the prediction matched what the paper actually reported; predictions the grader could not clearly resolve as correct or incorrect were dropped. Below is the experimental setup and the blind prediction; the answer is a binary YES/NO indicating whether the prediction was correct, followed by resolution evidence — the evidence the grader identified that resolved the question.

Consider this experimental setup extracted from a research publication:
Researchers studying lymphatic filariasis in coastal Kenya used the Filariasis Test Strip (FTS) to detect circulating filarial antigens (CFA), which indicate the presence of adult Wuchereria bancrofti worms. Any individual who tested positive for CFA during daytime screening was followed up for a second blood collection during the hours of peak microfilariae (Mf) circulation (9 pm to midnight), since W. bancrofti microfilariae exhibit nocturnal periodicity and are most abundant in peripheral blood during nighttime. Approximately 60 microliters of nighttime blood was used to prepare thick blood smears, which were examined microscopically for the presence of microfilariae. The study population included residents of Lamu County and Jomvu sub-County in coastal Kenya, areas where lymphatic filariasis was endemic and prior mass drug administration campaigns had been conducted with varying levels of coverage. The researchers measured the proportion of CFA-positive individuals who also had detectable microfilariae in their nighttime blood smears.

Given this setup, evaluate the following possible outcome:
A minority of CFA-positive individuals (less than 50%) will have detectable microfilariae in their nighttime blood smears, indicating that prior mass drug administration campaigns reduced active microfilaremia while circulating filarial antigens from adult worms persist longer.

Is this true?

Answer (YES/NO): YES